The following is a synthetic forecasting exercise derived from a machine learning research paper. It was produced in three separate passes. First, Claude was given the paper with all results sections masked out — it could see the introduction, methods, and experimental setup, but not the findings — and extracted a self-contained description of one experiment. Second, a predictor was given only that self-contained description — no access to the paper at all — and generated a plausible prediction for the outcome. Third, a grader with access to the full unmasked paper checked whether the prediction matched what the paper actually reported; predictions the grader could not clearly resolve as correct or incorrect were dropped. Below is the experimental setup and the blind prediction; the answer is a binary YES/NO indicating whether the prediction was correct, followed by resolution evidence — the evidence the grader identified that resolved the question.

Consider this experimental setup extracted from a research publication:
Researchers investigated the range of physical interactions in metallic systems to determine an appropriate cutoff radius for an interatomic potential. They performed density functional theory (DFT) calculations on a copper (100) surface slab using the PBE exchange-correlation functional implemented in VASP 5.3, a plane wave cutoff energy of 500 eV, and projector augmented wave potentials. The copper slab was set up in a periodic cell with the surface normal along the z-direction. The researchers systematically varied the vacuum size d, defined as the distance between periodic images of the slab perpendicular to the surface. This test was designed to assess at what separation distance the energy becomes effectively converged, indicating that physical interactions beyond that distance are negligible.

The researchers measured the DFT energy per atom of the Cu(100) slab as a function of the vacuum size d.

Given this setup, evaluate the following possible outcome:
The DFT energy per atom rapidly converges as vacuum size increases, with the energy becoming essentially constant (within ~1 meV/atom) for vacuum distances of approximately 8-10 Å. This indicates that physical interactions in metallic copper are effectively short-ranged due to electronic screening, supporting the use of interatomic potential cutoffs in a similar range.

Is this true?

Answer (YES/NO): NO